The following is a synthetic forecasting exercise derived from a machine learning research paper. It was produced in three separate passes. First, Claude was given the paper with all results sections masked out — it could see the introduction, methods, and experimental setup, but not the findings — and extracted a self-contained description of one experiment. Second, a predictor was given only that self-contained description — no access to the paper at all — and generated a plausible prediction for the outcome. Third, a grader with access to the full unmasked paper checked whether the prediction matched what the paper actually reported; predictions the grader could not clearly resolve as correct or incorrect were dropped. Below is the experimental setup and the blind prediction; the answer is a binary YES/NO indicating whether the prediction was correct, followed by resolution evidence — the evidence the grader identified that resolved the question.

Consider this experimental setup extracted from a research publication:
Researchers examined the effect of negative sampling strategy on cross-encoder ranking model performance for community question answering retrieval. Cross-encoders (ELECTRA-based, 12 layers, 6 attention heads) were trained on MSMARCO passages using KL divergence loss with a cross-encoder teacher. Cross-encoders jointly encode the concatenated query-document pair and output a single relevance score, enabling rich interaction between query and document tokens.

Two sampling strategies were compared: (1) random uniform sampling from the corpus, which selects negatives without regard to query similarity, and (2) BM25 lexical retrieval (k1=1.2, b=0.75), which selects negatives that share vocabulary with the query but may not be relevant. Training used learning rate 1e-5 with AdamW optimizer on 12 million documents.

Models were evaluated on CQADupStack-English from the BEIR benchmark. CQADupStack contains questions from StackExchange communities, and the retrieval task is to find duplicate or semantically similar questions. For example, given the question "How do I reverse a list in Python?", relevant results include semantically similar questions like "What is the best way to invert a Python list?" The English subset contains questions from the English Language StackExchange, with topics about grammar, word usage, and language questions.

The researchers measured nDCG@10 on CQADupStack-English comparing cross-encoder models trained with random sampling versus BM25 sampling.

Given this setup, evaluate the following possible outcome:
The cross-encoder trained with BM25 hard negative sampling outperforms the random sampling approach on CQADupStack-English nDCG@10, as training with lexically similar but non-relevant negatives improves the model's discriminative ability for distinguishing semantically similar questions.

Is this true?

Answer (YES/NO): NO